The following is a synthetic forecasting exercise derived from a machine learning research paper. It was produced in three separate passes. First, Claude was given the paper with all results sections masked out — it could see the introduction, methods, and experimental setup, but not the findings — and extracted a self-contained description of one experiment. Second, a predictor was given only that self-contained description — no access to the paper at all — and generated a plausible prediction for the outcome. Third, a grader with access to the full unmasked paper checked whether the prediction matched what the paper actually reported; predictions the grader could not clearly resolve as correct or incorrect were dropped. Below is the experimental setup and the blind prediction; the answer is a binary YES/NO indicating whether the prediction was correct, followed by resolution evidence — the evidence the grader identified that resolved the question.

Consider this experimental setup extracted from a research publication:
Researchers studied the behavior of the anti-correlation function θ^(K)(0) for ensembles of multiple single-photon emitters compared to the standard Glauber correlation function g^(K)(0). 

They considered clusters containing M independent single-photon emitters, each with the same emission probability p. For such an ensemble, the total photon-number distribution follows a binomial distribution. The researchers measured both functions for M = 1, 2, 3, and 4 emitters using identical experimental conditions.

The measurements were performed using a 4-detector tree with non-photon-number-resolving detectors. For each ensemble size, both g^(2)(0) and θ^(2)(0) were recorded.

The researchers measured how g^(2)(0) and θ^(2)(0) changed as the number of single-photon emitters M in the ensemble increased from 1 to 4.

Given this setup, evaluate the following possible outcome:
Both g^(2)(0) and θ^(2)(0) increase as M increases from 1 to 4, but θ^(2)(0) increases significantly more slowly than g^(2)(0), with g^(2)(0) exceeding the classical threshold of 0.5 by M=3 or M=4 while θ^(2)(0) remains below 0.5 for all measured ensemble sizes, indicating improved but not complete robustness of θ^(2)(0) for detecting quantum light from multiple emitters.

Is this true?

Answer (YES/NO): NO